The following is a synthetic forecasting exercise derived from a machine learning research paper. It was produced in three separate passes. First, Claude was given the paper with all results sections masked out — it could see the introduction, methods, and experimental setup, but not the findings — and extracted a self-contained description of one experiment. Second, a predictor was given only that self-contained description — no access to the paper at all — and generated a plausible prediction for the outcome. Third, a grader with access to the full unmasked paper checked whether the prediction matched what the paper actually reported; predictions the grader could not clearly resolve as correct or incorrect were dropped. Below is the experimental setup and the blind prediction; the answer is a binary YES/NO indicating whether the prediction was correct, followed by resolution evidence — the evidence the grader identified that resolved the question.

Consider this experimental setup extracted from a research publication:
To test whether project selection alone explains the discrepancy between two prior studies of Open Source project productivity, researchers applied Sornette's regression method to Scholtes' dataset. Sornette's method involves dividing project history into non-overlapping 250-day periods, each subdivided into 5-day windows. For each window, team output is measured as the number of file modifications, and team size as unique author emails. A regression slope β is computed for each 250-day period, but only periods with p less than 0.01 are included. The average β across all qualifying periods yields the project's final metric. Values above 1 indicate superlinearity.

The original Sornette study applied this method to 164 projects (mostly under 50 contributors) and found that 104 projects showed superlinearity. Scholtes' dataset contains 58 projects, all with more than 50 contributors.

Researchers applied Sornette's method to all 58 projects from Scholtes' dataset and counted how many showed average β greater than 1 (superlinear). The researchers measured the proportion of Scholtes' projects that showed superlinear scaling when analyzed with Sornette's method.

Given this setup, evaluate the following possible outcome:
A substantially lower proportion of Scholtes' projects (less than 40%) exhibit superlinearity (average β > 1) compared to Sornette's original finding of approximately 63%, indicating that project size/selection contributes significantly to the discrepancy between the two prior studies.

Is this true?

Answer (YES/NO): NO